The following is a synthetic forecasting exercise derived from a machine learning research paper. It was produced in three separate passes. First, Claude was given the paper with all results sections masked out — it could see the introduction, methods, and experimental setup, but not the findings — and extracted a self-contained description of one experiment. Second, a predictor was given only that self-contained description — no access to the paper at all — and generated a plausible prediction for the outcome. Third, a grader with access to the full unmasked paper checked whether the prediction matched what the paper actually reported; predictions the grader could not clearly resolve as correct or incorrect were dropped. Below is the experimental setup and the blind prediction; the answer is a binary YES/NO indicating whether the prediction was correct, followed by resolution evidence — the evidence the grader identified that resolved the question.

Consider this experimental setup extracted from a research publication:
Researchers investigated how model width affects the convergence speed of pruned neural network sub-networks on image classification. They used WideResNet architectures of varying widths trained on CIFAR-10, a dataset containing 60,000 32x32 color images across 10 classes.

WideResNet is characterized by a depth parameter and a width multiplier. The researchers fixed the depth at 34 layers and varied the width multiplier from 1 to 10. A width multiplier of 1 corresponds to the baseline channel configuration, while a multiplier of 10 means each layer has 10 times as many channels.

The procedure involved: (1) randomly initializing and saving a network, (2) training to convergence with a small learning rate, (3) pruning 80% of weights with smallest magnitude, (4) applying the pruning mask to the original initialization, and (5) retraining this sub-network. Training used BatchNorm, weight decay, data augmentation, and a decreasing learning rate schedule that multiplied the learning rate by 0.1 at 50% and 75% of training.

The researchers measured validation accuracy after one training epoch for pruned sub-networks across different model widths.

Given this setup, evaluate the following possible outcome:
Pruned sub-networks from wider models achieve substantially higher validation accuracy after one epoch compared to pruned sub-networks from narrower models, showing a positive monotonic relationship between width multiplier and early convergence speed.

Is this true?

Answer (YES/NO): YES